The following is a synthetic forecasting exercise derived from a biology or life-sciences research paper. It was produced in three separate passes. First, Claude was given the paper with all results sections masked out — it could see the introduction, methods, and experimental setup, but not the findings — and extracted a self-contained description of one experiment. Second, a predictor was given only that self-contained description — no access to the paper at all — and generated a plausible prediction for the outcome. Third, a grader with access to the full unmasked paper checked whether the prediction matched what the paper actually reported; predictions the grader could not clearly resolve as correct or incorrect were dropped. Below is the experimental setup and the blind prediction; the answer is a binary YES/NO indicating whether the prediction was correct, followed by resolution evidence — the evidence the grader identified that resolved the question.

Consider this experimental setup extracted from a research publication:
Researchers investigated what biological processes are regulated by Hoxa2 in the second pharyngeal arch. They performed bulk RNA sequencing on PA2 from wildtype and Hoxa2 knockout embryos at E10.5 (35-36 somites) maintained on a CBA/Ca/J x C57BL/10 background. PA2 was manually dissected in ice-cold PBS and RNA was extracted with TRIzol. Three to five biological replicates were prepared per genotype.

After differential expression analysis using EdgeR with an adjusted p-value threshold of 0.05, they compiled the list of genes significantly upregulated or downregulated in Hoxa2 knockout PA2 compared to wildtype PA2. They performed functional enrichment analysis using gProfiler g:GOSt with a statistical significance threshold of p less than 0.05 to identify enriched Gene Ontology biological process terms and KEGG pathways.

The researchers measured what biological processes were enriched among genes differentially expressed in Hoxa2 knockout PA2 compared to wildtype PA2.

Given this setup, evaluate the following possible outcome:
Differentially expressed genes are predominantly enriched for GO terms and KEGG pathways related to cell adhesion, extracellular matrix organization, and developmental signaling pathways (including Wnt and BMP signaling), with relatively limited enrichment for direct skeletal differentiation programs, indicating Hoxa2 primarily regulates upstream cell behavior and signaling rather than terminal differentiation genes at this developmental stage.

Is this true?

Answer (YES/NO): NO